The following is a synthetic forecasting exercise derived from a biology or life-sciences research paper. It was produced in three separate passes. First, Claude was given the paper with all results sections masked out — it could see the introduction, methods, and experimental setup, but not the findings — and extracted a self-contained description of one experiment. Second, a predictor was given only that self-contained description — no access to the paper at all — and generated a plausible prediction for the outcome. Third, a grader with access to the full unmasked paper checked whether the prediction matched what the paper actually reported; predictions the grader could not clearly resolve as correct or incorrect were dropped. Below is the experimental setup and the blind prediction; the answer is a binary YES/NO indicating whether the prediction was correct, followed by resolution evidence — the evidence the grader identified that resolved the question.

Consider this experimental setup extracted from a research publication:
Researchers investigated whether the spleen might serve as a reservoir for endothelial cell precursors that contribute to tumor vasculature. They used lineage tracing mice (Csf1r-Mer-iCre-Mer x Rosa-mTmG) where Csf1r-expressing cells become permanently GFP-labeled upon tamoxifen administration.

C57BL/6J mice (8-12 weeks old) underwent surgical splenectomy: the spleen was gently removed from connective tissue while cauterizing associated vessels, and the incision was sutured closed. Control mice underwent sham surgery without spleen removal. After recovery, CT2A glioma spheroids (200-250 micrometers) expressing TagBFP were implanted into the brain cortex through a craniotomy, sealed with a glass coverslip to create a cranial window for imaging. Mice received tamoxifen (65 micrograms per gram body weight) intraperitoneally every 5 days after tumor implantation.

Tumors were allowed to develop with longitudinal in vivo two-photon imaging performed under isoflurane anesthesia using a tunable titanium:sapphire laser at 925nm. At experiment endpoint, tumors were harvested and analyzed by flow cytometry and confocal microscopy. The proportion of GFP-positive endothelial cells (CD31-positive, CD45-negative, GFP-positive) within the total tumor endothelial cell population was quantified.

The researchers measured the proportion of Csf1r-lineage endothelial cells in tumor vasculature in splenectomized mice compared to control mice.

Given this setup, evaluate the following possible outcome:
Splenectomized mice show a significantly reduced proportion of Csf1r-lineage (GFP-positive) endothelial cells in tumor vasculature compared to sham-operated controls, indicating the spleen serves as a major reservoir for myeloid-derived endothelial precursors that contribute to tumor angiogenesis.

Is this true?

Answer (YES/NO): NO